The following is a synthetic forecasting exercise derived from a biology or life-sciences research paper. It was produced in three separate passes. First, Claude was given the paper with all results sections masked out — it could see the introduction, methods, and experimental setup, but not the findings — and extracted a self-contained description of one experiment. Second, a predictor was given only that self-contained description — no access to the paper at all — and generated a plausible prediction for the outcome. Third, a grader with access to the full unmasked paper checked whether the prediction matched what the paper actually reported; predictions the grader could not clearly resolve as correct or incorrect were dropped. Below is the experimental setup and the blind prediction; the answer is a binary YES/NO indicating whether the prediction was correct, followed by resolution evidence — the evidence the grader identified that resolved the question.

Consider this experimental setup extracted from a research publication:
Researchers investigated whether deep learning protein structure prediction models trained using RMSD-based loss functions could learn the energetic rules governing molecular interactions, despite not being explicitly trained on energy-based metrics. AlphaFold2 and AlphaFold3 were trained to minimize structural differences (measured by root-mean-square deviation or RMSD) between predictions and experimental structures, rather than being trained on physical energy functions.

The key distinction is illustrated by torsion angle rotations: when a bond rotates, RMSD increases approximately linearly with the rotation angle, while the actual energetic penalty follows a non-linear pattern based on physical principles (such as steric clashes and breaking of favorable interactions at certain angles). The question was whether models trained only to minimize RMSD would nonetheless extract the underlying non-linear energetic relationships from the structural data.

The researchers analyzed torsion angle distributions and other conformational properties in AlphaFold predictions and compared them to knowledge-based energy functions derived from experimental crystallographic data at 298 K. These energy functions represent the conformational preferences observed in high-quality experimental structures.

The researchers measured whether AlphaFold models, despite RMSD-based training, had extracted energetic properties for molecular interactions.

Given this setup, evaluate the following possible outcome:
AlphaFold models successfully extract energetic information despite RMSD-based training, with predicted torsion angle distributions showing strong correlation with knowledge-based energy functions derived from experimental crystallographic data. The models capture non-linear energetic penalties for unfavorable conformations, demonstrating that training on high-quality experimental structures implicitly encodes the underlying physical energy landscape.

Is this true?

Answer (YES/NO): NO